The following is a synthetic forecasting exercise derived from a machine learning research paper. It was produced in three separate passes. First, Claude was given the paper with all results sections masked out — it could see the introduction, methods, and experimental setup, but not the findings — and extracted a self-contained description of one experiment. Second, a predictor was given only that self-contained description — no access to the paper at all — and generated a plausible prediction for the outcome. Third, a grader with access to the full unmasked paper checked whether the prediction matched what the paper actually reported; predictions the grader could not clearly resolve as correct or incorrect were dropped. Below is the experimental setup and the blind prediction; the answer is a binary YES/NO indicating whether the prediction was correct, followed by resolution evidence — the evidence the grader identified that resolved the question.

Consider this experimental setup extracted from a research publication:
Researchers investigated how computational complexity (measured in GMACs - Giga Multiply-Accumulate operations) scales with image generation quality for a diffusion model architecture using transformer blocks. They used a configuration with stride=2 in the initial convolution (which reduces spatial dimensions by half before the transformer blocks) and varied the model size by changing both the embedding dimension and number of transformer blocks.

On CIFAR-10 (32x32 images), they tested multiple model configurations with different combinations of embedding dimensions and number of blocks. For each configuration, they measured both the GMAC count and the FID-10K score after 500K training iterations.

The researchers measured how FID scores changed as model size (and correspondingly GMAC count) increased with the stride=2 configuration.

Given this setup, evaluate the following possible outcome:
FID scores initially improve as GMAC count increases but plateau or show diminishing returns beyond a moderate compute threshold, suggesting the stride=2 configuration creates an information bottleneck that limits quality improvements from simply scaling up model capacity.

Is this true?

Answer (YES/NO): NO